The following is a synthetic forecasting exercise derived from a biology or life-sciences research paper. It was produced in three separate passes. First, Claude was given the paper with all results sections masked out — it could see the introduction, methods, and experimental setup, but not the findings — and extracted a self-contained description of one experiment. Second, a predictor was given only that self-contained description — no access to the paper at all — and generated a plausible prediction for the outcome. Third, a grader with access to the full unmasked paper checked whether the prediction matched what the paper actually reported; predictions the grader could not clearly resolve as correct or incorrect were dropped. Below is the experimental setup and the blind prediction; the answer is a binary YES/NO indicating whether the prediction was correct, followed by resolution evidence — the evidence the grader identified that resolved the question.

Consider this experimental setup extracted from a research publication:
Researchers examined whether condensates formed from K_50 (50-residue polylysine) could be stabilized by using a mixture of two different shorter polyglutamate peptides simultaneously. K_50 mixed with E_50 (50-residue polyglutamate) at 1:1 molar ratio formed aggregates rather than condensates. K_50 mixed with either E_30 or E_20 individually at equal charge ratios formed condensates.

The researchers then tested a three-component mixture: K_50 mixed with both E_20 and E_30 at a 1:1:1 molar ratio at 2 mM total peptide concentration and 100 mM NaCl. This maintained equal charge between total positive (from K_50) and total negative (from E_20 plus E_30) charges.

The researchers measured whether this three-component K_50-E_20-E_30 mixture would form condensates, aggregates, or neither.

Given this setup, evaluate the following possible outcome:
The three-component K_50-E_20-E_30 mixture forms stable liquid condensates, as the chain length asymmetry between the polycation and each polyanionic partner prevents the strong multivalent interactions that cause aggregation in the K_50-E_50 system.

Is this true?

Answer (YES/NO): YES